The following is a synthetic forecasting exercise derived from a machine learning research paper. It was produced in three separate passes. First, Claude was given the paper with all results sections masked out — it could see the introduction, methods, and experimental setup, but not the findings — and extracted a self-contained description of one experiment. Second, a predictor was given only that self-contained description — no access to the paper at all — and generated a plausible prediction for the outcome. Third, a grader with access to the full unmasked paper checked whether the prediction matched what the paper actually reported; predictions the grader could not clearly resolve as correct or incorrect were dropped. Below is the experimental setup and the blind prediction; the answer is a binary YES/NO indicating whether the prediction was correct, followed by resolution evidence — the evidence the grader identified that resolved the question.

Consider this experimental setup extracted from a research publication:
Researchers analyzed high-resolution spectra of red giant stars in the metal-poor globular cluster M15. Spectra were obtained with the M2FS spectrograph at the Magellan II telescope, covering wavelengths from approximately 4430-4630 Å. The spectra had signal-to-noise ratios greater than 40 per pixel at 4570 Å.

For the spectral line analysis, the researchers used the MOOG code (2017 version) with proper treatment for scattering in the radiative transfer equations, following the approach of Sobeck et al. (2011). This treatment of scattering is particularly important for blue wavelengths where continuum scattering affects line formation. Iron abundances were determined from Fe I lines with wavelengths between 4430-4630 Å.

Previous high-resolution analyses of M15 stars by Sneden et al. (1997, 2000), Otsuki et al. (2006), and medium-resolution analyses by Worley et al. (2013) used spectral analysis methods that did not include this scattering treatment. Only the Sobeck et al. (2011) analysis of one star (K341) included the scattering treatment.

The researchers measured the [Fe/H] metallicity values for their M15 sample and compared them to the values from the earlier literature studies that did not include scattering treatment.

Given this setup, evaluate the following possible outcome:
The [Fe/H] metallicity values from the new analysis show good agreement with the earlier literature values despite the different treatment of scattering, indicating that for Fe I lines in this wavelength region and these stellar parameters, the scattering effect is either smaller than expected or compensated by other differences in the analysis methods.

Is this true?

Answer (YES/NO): NO